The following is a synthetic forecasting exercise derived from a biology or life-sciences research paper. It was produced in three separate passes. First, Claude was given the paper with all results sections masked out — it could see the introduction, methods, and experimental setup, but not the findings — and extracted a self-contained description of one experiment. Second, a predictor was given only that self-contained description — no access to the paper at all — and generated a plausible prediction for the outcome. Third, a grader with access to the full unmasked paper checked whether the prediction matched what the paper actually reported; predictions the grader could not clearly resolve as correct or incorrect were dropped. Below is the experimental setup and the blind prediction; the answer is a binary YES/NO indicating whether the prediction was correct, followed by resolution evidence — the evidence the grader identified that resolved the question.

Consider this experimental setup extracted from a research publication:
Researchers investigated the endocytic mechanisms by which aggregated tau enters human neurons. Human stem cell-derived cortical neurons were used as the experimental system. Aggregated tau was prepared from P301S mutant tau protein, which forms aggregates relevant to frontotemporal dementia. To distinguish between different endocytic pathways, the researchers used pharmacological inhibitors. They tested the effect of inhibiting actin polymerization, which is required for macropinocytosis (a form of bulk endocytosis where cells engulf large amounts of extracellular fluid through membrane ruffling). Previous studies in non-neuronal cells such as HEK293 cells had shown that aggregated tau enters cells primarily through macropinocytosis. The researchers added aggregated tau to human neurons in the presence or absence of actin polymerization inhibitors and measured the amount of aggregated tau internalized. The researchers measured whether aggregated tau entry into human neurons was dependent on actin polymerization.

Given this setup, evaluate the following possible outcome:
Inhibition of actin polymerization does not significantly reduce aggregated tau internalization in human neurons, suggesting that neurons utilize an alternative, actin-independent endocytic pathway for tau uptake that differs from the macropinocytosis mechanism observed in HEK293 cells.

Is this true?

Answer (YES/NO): YES